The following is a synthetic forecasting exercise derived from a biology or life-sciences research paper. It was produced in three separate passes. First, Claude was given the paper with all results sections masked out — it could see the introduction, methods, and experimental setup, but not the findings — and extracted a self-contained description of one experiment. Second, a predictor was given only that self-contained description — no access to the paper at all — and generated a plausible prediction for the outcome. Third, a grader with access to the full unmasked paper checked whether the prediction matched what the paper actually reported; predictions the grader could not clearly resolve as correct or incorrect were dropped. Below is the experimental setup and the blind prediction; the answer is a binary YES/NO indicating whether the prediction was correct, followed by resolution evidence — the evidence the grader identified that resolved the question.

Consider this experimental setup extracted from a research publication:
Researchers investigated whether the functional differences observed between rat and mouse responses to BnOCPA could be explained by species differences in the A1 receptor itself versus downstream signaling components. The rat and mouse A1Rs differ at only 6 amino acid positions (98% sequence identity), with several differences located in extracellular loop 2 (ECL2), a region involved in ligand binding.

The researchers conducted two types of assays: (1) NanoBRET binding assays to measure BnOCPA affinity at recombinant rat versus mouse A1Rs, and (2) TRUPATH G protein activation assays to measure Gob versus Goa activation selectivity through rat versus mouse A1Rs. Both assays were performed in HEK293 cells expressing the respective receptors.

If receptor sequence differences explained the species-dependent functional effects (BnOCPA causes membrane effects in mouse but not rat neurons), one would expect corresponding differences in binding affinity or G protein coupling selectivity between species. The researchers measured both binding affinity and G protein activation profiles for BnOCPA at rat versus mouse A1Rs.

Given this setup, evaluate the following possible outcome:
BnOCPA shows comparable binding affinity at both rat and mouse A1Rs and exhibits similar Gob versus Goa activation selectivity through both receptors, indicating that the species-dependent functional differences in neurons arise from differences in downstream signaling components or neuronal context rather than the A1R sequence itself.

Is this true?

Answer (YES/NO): YES